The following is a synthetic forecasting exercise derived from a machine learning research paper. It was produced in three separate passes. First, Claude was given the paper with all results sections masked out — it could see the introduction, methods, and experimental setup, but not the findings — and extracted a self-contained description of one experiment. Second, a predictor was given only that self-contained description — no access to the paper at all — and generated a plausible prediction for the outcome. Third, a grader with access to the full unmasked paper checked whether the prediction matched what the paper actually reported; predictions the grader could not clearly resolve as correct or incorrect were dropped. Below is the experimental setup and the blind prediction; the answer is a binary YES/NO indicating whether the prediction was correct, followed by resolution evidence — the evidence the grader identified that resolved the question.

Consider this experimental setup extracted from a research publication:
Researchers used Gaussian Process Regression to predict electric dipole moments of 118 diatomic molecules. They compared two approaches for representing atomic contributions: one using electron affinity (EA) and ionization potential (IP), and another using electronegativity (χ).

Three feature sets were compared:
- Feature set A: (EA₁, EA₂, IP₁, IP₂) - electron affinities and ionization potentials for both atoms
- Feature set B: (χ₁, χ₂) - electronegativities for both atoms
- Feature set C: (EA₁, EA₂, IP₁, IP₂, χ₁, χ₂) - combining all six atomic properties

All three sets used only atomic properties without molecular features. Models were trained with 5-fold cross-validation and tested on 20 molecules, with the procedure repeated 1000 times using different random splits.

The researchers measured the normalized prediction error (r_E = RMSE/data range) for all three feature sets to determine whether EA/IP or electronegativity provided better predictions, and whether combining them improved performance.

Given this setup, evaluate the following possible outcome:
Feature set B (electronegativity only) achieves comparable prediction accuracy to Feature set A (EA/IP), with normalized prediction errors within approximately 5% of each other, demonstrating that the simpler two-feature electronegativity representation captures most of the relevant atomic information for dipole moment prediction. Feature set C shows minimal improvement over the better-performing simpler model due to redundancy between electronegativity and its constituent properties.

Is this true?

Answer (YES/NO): NO